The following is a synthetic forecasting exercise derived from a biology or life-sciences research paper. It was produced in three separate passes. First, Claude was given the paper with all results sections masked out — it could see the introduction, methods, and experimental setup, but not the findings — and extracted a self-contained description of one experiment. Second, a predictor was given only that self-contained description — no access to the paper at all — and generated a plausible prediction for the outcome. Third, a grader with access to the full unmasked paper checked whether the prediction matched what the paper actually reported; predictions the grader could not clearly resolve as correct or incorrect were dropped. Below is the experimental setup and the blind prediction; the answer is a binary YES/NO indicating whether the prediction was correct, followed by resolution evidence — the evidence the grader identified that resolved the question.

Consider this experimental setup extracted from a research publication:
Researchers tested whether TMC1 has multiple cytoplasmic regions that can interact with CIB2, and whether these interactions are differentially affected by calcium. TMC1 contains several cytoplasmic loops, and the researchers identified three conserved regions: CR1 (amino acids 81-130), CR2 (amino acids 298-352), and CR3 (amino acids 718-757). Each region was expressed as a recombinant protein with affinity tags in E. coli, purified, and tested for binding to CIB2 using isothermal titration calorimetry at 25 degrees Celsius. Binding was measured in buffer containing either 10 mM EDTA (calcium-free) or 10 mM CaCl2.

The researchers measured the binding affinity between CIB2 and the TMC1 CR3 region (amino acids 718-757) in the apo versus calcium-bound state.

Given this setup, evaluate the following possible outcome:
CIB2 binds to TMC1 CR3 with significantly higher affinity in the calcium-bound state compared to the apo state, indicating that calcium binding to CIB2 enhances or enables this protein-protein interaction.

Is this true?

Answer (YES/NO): NO